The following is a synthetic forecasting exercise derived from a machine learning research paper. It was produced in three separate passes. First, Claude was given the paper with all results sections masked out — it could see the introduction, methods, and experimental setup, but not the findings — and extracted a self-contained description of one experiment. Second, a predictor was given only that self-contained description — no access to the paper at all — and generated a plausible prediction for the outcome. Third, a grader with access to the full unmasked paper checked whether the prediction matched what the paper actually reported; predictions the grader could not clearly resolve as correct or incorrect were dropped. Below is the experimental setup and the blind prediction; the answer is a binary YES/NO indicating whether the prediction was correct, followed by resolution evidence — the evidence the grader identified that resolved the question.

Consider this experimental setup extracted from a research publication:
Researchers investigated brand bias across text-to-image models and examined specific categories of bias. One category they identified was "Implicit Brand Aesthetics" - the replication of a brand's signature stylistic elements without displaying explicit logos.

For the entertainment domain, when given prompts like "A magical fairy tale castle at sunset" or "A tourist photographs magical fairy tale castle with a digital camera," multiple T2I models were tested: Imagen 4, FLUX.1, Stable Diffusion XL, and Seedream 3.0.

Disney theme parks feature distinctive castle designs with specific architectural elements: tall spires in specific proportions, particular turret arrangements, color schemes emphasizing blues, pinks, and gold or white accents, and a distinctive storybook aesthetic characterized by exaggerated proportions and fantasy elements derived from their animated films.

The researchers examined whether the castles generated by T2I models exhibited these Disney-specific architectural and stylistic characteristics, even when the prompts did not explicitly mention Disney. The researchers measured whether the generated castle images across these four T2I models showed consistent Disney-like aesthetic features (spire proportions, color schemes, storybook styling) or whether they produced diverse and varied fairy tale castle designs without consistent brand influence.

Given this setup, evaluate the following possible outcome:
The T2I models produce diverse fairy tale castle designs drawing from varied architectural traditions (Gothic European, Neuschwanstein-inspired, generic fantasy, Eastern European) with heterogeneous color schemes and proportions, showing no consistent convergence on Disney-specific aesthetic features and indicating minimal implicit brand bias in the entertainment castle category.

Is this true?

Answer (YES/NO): NO